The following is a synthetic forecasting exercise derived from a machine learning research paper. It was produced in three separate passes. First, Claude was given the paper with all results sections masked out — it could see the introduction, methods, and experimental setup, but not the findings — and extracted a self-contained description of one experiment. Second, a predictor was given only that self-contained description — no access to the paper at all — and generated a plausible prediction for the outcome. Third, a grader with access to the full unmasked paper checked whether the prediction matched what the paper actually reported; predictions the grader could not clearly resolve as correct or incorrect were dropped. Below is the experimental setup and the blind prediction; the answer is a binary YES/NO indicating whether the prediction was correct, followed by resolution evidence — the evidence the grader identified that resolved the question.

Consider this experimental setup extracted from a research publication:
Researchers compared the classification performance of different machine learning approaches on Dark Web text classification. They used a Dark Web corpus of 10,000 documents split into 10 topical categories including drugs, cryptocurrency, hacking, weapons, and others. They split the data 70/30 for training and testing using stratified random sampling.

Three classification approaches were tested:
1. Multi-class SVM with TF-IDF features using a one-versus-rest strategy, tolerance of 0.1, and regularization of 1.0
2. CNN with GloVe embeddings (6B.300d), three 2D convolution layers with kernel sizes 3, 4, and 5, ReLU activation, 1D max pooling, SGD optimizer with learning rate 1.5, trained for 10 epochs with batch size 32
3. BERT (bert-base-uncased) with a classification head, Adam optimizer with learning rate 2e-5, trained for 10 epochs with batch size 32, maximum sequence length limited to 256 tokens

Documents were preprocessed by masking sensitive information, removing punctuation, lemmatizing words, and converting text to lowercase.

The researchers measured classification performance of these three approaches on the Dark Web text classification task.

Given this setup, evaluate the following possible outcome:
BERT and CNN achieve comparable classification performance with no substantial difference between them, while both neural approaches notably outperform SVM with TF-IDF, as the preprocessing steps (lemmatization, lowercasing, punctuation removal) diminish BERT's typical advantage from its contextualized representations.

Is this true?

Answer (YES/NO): NO